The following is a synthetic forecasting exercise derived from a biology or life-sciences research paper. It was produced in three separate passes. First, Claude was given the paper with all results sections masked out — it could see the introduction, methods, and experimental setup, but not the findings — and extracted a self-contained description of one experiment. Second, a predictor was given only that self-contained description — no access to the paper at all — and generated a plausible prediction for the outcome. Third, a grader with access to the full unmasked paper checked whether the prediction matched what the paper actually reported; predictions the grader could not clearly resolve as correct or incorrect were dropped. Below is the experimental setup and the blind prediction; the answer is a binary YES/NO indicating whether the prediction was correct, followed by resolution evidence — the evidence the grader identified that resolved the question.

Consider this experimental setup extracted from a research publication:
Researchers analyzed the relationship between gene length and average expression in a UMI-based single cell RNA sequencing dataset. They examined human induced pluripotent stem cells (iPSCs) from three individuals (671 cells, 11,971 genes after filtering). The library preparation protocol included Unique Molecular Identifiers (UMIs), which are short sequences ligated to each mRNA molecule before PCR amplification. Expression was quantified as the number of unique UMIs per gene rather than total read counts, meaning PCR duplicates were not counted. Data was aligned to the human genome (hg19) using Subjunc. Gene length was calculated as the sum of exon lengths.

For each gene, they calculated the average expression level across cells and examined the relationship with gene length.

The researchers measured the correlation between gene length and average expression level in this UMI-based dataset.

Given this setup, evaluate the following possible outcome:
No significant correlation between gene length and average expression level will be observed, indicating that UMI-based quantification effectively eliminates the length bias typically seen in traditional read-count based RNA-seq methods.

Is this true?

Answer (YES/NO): YES